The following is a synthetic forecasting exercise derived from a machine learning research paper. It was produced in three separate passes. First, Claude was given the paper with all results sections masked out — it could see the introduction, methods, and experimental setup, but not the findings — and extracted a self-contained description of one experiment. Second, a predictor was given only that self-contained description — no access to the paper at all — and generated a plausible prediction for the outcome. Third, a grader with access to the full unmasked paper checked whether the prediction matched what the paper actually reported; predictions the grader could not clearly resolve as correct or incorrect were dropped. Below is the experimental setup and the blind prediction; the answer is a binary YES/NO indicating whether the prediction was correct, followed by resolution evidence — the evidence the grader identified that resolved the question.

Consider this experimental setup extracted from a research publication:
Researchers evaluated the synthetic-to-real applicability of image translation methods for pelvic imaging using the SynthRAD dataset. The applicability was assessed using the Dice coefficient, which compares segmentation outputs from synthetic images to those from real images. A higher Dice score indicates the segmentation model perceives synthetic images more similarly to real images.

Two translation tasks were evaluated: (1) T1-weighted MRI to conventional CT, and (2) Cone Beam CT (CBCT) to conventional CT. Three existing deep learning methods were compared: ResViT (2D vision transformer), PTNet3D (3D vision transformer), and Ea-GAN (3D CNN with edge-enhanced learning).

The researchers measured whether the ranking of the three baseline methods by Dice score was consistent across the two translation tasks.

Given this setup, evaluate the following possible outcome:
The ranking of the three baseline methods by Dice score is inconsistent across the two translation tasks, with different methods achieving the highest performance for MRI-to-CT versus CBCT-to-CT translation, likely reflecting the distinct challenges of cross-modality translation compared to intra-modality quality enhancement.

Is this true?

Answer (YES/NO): NO